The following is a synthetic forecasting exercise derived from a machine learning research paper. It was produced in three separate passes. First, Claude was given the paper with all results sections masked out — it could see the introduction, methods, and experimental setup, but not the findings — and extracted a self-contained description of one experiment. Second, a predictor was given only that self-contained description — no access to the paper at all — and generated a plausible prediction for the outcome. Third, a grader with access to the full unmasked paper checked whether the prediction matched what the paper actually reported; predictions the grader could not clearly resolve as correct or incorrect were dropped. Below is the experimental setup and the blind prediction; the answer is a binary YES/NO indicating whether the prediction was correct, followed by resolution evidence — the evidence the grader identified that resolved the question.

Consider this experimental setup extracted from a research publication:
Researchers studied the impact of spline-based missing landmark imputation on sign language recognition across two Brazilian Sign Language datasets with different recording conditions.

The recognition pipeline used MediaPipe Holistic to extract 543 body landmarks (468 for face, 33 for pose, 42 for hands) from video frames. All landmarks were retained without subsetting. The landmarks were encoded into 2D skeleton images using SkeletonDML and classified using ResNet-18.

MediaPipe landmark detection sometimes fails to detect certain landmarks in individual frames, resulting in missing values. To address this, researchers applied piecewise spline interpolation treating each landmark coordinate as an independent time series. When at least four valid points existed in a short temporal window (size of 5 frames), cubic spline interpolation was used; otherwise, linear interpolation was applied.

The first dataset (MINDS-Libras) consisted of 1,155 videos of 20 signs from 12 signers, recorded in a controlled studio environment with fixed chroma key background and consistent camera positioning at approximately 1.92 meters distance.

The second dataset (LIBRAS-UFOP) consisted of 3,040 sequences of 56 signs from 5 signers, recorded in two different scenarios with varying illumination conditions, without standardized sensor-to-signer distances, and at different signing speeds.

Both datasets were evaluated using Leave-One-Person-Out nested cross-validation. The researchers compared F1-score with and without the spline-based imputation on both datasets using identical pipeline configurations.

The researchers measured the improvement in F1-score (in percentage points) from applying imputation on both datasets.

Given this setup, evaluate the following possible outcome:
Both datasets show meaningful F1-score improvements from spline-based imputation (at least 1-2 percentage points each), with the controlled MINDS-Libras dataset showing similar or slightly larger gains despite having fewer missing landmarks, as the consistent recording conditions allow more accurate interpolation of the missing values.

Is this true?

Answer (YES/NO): NO